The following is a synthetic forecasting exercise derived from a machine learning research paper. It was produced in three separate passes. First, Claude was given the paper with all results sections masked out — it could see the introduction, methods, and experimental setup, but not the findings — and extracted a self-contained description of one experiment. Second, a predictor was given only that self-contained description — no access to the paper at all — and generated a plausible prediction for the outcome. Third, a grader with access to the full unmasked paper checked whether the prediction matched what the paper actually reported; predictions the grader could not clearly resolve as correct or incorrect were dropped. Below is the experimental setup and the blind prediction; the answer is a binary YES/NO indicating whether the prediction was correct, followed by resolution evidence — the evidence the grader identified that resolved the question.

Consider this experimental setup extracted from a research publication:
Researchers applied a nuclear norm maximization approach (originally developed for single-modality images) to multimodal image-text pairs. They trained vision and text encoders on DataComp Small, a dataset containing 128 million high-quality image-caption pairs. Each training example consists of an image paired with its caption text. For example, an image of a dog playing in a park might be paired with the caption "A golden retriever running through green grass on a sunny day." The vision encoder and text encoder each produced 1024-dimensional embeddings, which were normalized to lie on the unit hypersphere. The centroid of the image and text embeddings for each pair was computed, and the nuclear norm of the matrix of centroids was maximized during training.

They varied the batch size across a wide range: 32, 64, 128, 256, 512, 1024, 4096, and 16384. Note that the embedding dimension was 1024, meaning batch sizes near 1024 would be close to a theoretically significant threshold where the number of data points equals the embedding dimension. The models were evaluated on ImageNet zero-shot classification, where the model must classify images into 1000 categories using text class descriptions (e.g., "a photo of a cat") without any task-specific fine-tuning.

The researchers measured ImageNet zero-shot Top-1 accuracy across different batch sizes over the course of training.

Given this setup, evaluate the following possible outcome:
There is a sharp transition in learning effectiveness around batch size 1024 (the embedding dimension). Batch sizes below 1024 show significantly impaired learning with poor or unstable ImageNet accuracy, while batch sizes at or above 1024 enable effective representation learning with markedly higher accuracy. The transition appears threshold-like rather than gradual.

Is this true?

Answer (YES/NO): NO